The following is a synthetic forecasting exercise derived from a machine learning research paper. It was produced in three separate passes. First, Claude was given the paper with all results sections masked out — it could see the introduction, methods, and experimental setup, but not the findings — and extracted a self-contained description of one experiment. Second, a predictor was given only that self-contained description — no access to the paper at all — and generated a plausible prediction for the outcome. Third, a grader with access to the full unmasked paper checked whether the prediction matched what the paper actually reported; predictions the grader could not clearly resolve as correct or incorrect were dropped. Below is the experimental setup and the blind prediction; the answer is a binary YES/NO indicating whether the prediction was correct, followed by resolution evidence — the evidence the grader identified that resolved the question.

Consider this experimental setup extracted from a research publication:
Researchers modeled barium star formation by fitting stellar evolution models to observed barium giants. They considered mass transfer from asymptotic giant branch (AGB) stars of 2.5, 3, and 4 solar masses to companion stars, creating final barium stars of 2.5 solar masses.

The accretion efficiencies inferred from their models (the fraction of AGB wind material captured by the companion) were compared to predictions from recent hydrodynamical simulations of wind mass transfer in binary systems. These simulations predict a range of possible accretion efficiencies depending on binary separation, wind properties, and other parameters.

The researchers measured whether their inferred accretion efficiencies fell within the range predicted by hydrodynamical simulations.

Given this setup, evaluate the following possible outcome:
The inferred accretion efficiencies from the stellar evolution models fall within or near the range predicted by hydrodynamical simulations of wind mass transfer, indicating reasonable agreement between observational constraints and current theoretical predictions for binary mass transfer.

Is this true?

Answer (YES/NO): YES